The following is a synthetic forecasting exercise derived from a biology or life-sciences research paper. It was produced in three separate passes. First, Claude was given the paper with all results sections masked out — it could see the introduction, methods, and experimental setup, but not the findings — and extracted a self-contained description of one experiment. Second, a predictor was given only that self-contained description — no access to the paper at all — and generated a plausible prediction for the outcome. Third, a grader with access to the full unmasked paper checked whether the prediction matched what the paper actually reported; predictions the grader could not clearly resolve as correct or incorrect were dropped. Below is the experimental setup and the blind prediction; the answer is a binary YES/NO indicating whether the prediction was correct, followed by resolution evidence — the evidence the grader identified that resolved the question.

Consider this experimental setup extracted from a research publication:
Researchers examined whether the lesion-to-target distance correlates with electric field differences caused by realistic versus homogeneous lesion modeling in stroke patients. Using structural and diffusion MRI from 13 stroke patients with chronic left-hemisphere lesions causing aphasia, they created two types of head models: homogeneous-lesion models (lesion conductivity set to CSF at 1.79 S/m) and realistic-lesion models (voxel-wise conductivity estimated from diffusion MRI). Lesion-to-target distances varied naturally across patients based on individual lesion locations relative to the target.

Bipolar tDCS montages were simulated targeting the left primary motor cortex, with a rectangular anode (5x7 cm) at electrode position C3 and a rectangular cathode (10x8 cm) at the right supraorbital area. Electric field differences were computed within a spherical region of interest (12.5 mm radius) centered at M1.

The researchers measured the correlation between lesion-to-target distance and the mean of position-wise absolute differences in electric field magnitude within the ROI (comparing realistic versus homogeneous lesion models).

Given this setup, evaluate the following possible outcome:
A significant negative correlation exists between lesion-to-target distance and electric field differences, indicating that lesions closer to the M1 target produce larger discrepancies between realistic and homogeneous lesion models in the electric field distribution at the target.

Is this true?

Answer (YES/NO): YES